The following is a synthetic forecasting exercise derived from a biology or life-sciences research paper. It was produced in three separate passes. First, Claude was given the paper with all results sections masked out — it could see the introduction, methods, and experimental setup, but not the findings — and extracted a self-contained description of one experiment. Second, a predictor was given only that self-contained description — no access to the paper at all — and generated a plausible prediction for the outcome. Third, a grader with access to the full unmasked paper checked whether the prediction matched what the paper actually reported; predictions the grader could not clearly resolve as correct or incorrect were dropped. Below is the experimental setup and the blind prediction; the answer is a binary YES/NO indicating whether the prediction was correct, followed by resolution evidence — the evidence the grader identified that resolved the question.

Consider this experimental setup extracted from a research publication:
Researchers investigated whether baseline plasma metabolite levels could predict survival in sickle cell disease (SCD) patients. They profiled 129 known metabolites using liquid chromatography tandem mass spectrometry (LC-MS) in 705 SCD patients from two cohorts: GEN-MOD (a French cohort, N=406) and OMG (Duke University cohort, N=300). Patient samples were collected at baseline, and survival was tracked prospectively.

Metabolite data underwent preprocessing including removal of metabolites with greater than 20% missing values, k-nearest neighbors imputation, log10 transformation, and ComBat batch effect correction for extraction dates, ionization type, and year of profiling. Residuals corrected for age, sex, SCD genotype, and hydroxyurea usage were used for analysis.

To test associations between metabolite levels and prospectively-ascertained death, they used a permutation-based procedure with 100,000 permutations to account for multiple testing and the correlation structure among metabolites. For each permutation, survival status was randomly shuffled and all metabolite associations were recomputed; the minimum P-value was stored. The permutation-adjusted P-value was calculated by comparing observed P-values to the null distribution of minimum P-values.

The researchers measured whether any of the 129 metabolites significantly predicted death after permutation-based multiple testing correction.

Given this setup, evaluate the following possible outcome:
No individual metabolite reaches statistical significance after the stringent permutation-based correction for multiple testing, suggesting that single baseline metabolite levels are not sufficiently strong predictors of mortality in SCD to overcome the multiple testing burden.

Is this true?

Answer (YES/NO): NO